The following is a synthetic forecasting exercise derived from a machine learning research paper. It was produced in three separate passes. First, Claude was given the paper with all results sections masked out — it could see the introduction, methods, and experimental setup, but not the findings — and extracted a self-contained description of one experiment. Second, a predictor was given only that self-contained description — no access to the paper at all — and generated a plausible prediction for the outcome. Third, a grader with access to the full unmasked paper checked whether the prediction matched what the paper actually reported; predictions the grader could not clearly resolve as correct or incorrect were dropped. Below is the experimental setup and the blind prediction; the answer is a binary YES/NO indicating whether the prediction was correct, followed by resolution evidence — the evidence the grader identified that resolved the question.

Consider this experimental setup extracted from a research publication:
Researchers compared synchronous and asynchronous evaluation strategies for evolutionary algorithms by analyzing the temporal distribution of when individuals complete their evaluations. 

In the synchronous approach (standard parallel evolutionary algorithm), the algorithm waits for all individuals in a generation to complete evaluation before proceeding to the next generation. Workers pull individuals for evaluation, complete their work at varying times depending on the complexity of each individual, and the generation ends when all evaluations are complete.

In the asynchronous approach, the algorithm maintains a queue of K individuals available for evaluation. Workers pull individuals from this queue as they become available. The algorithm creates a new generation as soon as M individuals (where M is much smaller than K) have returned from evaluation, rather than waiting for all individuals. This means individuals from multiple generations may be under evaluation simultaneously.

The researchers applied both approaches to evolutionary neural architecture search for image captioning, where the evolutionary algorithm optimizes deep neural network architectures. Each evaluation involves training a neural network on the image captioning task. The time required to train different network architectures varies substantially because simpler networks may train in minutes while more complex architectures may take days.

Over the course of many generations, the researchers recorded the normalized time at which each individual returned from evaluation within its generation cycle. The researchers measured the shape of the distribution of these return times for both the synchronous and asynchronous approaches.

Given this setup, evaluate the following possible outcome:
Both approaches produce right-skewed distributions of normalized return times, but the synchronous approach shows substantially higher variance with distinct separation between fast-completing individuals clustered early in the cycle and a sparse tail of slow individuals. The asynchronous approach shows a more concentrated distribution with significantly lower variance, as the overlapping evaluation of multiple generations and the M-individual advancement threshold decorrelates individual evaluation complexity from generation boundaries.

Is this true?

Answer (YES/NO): NO